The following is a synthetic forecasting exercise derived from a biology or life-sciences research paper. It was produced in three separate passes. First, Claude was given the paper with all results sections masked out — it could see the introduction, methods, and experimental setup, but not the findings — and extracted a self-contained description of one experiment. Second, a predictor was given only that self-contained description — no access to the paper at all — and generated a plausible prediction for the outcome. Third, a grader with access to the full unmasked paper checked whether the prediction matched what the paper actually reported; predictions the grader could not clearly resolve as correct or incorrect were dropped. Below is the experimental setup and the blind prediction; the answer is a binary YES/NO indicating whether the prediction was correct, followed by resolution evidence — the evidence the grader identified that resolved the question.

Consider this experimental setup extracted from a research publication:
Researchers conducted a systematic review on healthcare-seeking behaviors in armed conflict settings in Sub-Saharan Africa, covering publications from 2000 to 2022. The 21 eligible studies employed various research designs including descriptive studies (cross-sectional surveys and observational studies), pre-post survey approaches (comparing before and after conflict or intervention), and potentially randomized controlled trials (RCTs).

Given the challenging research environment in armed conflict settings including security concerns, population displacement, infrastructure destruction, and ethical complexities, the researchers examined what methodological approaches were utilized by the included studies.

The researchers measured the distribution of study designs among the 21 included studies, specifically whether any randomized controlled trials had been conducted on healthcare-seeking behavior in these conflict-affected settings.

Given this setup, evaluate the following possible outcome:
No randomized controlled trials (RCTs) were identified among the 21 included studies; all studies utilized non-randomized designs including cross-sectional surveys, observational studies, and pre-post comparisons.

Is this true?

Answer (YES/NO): YES